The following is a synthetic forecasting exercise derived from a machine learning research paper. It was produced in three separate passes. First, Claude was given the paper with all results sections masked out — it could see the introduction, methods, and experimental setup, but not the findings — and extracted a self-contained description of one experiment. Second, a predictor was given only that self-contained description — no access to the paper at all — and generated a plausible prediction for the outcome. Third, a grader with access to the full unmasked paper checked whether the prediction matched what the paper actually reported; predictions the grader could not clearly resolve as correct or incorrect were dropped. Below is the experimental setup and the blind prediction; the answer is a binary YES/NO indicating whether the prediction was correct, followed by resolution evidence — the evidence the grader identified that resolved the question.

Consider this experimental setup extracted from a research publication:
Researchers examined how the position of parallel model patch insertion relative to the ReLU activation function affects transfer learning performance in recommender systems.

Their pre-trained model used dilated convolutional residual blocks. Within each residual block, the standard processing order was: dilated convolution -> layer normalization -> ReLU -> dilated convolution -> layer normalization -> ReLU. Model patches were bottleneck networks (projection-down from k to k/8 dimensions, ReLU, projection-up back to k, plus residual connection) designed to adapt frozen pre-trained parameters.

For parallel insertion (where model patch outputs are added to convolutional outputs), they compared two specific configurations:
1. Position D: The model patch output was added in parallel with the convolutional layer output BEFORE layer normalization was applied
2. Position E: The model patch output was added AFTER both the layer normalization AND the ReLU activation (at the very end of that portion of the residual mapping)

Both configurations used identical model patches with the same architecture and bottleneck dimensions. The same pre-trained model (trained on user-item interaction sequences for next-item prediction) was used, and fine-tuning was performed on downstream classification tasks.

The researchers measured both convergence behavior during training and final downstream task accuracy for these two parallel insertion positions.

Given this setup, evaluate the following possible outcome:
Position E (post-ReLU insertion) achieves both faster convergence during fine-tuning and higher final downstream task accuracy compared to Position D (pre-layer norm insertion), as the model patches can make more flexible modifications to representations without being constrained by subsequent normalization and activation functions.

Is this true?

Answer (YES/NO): NO